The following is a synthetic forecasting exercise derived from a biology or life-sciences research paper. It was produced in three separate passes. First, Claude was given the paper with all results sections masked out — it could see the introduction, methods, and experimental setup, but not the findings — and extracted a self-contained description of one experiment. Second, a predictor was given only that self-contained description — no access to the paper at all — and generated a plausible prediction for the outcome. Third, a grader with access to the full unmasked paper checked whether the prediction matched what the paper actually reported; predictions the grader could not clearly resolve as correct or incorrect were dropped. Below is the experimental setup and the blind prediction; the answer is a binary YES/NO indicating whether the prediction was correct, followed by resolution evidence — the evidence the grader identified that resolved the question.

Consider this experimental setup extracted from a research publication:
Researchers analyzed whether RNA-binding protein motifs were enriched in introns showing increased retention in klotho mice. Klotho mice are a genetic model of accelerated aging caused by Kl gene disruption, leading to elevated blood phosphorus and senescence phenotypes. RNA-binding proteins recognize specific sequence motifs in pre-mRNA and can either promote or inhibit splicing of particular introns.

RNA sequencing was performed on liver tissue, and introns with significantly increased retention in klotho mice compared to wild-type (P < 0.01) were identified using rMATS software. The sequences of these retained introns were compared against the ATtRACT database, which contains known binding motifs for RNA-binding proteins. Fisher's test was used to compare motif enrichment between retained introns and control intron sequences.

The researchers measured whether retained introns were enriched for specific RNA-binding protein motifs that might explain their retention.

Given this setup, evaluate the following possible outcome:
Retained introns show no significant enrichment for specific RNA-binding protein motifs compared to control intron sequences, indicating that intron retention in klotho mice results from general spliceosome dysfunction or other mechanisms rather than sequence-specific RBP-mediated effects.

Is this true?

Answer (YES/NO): NO